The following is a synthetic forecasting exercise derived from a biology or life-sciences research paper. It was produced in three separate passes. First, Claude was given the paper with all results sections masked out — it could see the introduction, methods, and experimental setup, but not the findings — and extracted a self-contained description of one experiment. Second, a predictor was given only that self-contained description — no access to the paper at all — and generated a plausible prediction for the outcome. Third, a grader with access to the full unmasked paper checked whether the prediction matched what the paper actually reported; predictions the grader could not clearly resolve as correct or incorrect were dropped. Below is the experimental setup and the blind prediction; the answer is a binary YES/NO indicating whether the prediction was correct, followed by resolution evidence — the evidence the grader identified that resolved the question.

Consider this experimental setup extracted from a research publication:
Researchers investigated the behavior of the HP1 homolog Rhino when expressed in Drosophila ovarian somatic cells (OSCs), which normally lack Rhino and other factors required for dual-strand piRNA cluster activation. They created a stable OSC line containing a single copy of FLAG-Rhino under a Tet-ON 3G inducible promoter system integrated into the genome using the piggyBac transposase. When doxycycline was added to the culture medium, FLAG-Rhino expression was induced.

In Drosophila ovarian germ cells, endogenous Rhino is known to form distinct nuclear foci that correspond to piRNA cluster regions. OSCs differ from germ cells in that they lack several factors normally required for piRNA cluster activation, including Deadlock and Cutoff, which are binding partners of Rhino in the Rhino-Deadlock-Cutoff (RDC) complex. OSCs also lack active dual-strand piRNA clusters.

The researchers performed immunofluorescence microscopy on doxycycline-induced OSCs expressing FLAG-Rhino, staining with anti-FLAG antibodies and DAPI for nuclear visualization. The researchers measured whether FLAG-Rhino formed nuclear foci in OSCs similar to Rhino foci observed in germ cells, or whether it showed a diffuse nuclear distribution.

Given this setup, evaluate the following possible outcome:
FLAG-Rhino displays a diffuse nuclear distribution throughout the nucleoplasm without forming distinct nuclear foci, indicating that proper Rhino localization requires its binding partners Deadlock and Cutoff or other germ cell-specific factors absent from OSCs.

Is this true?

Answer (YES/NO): NO